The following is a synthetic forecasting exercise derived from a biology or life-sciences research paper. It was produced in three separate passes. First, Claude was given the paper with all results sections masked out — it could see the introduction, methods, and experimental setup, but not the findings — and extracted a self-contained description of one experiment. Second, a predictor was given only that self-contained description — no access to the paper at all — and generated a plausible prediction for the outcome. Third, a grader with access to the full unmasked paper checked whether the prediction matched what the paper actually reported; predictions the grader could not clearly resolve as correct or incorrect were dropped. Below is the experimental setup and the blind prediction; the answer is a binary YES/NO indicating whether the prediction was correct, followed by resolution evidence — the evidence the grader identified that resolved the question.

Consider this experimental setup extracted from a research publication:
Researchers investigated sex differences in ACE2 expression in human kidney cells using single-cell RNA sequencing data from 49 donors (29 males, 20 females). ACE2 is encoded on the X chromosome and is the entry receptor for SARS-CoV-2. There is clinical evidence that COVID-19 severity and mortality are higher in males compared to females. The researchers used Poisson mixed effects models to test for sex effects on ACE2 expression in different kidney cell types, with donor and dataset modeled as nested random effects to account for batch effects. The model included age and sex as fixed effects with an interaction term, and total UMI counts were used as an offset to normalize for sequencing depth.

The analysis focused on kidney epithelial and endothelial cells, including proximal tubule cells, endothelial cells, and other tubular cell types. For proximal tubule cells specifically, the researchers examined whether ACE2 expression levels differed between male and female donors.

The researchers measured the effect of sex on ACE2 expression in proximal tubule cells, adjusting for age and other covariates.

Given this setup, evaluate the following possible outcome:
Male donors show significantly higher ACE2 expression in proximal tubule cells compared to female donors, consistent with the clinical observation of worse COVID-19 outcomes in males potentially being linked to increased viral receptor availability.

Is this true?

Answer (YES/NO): NO